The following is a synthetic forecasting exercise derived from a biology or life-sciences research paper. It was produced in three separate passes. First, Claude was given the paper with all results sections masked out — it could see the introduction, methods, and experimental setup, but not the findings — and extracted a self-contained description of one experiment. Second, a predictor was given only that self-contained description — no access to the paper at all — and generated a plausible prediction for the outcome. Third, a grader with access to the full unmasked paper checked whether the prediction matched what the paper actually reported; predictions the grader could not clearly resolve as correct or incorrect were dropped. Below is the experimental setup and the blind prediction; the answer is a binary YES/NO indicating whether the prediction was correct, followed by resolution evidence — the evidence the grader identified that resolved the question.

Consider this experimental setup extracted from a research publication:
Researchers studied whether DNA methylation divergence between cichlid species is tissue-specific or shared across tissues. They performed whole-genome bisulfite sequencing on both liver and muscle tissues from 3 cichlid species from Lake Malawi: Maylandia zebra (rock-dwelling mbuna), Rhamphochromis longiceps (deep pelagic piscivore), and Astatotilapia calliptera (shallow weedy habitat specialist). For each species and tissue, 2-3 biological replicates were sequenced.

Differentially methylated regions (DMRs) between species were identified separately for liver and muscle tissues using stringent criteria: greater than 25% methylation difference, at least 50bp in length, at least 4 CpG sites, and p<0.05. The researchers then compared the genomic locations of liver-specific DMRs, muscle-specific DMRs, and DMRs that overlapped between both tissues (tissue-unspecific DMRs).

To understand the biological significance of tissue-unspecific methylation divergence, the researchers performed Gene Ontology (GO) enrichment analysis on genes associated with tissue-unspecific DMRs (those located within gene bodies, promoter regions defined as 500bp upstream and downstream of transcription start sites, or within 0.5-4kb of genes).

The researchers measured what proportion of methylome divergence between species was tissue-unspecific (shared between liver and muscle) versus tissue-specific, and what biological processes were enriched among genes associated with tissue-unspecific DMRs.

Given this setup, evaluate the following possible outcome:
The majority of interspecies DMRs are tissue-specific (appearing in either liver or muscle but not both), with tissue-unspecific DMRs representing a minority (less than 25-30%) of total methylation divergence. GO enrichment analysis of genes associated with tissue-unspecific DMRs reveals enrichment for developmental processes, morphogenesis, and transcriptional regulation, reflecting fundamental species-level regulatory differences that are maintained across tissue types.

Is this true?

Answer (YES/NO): NO